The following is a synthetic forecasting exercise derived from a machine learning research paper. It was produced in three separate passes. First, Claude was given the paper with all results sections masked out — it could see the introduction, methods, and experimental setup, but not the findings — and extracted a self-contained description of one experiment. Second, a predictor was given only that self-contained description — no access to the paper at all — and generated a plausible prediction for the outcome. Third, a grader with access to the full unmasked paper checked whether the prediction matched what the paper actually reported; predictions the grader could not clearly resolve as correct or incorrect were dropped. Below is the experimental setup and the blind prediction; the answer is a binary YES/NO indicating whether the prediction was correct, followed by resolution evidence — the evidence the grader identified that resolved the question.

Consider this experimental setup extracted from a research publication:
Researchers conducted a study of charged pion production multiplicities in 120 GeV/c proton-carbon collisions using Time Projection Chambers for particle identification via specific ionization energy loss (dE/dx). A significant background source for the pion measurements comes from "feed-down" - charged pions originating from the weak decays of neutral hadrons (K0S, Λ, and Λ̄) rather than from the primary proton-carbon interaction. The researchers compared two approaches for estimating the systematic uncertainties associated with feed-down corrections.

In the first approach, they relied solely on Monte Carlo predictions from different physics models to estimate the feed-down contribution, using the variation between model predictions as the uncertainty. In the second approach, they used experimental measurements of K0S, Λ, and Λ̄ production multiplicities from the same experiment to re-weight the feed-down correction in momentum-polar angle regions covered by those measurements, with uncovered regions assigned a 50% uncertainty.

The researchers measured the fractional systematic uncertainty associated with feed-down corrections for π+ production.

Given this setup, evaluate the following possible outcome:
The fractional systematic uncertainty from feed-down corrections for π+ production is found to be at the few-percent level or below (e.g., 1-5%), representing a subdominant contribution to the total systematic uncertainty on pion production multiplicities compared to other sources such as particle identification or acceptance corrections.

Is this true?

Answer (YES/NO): YES